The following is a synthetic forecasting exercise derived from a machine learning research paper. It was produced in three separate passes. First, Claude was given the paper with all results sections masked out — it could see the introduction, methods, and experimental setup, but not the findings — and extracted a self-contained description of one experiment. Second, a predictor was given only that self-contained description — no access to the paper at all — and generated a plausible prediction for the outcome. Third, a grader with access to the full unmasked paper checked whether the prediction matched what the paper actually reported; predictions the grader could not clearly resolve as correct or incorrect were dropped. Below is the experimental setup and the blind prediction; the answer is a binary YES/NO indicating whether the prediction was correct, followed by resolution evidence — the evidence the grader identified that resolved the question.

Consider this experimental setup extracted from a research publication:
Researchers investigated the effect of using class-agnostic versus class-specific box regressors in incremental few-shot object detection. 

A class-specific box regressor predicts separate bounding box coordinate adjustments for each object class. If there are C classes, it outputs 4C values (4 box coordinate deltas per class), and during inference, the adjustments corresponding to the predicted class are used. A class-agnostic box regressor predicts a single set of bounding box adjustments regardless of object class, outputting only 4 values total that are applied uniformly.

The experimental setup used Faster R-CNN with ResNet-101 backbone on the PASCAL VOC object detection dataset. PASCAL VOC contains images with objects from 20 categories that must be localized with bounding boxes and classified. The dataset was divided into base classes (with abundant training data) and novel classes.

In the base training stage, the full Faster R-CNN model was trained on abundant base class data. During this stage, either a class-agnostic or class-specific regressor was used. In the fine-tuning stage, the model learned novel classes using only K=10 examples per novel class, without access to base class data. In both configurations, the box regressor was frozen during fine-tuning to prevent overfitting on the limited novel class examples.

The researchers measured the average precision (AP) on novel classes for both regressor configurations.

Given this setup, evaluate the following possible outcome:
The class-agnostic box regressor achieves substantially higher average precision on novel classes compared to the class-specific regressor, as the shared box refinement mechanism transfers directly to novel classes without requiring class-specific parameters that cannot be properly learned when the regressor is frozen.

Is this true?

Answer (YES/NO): YES